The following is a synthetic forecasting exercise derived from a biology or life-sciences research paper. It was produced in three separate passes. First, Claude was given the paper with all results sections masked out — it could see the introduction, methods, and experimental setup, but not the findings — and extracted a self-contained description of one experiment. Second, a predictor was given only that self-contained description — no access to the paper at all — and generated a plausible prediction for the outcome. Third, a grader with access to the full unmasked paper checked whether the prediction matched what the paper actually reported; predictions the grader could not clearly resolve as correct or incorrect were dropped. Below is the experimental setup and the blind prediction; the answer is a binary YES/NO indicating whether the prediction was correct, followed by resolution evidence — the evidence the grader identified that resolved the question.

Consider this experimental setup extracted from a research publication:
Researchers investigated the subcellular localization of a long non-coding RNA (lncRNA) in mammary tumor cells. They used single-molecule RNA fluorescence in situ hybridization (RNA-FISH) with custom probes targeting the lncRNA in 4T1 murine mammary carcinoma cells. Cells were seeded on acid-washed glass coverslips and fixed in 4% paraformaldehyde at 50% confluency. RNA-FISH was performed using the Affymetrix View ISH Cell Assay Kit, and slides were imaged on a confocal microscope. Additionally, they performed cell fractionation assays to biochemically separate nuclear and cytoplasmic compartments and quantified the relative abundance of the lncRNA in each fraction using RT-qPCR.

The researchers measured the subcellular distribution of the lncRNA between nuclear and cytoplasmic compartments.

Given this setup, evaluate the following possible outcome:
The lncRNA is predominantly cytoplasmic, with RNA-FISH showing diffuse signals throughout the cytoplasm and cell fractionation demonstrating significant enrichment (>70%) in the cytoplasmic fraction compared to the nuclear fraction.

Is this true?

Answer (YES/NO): NO